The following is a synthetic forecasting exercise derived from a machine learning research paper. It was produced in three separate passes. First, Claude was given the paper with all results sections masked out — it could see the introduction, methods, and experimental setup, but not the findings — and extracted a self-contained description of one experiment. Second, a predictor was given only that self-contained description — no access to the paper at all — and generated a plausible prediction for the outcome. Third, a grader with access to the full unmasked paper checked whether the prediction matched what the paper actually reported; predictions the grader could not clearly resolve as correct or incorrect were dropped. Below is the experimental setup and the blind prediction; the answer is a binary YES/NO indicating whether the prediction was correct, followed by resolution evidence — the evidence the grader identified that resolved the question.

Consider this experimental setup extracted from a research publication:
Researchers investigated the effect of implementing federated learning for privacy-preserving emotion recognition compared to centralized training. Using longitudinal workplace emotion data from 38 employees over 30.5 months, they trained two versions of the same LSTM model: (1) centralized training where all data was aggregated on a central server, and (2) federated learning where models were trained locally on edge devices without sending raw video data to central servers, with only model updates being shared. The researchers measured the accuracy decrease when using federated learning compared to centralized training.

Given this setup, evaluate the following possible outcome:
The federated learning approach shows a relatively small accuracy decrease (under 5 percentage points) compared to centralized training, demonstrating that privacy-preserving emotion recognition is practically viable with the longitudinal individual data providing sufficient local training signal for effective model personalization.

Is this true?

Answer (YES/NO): YES